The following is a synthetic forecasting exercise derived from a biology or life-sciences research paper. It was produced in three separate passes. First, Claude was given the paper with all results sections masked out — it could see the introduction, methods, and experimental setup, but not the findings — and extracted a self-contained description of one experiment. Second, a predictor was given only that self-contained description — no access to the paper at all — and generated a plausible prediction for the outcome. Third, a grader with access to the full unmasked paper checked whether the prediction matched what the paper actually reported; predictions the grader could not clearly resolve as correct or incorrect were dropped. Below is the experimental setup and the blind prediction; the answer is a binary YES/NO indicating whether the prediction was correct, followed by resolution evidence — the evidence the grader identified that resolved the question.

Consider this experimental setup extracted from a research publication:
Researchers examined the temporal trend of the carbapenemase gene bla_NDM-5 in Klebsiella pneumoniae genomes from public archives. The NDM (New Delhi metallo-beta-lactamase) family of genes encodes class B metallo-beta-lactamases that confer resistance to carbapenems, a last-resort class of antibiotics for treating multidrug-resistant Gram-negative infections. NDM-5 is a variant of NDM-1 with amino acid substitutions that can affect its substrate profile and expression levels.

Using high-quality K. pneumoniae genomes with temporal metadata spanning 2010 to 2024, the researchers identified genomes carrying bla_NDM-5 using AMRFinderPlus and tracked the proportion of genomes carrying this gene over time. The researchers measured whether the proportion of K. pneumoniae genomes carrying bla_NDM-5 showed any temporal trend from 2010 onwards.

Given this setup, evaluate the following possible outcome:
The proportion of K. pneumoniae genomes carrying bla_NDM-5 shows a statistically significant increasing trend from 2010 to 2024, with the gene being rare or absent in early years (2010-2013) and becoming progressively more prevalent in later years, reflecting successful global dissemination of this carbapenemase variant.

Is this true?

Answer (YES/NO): NO